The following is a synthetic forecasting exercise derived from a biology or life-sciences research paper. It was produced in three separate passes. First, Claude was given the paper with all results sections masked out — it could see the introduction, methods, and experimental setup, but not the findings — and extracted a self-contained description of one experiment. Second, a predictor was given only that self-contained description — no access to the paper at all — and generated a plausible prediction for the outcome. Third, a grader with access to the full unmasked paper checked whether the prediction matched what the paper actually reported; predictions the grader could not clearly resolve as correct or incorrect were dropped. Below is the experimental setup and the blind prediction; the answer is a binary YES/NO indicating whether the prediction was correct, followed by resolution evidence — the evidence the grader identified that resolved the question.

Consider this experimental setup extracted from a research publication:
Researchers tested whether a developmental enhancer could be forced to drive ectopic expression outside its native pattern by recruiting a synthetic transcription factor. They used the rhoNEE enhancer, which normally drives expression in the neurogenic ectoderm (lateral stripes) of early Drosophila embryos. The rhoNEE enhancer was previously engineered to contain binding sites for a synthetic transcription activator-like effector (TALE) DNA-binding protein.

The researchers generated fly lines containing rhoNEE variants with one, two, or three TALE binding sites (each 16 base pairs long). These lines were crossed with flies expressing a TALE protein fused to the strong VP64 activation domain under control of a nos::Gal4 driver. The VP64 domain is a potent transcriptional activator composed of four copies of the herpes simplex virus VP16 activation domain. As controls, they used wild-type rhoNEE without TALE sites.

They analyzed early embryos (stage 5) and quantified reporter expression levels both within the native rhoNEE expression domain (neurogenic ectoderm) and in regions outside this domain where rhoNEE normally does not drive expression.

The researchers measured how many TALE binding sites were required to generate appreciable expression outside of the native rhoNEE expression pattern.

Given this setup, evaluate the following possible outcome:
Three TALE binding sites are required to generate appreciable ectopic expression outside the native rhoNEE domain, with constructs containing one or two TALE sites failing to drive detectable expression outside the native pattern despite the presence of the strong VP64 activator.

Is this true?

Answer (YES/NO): NO